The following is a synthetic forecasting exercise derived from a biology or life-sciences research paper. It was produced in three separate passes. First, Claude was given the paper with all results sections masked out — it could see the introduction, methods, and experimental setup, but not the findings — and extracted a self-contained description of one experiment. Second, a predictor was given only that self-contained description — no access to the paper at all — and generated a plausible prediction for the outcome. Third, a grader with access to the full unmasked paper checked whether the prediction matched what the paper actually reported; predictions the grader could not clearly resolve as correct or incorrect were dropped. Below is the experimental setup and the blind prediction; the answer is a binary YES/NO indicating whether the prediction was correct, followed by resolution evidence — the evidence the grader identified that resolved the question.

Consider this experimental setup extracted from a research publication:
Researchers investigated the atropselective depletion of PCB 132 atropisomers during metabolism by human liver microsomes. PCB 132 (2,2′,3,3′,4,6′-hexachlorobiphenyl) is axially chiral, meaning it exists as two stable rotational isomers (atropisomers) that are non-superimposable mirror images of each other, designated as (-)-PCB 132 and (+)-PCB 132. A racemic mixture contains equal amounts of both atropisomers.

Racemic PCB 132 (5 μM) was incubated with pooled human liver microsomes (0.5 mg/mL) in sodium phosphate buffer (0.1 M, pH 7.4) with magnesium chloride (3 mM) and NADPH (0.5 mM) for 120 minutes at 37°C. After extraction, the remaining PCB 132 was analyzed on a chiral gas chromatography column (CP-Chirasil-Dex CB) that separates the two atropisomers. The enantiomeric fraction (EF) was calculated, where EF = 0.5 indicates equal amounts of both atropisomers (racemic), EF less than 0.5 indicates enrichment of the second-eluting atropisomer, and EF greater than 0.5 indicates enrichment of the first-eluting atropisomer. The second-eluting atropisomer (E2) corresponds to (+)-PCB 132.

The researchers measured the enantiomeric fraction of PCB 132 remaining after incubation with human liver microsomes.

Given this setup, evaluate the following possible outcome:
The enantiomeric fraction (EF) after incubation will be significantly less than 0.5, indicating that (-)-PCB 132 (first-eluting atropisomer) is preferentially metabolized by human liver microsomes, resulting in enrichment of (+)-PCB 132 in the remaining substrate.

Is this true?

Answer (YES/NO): YES